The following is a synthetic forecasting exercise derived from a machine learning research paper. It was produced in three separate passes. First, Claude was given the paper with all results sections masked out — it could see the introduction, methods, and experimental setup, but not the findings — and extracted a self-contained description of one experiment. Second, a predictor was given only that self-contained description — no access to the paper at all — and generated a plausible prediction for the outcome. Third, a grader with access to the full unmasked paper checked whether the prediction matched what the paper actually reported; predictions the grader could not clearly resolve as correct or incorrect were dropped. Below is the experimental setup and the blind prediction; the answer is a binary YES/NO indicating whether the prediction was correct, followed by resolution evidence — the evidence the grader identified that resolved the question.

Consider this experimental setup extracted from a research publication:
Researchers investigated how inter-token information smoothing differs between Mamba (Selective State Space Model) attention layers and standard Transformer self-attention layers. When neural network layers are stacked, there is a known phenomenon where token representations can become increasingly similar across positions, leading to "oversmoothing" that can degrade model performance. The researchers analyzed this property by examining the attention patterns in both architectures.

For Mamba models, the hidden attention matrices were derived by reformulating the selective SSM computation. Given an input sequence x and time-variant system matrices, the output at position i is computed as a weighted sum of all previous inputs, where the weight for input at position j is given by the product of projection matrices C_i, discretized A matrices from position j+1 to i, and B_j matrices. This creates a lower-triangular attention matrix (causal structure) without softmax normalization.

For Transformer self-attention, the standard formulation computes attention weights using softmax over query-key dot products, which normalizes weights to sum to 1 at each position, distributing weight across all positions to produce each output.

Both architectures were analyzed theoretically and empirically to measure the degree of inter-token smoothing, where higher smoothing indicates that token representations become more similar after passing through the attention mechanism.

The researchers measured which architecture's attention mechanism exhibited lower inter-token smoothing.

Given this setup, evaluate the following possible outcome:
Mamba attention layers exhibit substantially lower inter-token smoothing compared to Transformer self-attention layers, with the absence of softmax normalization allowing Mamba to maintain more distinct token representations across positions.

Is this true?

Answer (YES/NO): YES